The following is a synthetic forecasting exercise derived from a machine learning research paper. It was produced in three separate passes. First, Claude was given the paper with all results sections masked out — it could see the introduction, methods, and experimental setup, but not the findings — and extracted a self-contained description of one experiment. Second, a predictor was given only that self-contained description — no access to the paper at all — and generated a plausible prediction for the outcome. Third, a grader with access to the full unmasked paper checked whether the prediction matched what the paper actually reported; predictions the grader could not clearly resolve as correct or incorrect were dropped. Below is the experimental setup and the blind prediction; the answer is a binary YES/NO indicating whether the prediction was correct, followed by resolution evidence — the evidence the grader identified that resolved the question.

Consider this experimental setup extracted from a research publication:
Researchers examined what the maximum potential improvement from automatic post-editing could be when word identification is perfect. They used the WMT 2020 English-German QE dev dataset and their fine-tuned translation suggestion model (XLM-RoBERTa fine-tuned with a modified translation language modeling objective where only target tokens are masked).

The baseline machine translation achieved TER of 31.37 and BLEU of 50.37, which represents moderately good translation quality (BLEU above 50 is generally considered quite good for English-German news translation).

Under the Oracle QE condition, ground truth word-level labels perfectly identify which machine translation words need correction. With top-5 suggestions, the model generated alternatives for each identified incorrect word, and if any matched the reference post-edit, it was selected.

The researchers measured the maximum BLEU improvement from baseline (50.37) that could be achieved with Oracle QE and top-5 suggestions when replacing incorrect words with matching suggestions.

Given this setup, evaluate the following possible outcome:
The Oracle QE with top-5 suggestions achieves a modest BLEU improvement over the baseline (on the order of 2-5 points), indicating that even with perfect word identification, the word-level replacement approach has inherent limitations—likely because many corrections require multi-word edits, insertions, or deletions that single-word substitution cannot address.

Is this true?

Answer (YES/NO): NO